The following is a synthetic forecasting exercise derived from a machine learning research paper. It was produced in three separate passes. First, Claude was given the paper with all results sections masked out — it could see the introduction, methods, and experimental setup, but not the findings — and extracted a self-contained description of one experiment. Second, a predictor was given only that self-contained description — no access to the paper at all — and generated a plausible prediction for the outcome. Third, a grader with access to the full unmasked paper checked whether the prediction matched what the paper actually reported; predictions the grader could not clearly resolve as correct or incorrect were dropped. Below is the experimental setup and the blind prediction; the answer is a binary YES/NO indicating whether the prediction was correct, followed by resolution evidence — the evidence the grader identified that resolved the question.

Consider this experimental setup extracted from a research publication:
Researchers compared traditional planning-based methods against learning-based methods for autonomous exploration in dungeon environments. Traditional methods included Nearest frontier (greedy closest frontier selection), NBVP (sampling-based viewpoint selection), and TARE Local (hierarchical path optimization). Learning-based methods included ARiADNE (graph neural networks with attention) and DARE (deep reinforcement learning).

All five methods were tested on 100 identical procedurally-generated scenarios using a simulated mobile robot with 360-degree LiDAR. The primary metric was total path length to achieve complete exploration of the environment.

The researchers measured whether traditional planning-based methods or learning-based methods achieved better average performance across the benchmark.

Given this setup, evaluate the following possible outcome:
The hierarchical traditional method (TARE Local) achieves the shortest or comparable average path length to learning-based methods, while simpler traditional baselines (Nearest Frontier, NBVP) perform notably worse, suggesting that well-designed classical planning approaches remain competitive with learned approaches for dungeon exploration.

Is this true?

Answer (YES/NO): YES